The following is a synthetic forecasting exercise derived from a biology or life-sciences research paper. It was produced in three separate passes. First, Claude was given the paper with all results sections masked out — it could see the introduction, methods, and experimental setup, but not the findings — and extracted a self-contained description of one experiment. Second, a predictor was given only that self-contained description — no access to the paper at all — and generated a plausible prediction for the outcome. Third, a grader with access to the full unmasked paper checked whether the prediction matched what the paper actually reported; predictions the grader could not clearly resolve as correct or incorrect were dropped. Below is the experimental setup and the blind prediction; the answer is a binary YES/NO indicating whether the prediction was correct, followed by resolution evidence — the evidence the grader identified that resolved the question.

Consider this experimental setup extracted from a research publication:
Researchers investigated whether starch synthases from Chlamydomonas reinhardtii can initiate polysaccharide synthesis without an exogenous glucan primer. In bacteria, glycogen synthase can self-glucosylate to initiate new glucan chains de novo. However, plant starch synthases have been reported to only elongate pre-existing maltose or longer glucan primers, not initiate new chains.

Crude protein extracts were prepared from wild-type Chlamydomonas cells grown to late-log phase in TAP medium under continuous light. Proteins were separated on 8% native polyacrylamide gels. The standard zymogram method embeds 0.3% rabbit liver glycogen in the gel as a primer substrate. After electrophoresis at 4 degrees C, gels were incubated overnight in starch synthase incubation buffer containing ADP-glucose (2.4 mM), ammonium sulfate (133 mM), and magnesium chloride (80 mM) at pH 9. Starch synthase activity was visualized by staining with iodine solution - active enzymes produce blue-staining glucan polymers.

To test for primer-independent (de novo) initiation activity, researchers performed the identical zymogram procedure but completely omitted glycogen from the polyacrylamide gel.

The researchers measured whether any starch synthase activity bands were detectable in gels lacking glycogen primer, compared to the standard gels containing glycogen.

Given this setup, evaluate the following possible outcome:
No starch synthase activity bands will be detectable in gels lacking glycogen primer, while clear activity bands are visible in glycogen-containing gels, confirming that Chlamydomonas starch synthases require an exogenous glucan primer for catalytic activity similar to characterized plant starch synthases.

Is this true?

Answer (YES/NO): NO